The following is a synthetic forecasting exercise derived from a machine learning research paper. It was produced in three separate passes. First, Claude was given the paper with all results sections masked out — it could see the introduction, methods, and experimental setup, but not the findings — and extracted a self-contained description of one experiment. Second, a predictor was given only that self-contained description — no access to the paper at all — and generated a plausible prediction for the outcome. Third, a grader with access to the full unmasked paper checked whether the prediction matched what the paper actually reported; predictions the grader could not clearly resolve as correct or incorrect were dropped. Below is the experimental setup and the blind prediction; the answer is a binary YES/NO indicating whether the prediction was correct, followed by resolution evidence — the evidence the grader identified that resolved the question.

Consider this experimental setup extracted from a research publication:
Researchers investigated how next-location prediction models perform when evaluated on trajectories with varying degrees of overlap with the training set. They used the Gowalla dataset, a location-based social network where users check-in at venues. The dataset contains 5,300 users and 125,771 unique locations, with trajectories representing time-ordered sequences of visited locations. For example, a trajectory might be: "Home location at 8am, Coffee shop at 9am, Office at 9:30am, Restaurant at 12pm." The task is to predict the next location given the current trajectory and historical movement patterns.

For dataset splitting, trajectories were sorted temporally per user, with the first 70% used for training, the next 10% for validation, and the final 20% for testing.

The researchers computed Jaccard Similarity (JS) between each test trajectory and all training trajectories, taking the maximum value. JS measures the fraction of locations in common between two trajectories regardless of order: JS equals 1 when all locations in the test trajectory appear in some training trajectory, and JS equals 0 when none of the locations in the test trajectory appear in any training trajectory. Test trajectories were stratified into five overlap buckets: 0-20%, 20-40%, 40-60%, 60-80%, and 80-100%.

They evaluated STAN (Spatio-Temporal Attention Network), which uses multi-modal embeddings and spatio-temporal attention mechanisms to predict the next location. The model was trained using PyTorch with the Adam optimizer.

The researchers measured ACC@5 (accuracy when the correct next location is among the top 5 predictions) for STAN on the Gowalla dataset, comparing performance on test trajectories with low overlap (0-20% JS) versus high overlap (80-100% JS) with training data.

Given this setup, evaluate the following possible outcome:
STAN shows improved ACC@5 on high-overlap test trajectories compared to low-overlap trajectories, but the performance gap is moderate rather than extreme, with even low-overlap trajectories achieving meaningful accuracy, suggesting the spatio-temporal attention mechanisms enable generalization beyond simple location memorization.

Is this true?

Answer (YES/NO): NO